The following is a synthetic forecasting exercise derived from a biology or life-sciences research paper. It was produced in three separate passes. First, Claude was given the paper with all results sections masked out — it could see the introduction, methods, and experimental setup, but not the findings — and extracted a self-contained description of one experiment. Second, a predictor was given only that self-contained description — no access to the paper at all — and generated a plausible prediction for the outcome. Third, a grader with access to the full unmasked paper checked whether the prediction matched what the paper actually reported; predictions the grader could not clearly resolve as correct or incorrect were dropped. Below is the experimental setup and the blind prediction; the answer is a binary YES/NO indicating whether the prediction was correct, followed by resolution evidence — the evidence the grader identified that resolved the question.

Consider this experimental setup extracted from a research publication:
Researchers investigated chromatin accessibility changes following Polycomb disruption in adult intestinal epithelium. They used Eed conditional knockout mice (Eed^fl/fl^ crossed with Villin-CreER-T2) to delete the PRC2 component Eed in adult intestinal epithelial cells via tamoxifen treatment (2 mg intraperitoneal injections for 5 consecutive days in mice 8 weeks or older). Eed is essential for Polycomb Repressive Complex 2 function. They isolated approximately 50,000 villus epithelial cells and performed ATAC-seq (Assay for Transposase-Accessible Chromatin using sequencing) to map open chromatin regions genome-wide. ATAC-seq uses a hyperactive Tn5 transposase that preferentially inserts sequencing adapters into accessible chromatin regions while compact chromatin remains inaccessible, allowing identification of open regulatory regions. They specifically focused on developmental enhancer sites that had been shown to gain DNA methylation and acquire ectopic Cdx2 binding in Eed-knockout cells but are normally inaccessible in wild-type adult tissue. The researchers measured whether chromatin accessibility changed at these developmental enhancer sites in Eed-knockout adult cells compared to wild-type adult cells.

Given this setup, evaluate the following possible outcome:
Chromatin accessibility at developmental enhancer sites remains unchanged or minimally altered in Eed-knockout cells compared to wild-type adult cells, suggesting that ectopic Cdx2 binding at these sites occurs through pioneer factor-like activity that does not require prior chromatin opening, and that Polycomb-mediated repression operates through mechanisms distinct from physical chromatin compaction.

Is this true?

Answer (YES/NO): NO